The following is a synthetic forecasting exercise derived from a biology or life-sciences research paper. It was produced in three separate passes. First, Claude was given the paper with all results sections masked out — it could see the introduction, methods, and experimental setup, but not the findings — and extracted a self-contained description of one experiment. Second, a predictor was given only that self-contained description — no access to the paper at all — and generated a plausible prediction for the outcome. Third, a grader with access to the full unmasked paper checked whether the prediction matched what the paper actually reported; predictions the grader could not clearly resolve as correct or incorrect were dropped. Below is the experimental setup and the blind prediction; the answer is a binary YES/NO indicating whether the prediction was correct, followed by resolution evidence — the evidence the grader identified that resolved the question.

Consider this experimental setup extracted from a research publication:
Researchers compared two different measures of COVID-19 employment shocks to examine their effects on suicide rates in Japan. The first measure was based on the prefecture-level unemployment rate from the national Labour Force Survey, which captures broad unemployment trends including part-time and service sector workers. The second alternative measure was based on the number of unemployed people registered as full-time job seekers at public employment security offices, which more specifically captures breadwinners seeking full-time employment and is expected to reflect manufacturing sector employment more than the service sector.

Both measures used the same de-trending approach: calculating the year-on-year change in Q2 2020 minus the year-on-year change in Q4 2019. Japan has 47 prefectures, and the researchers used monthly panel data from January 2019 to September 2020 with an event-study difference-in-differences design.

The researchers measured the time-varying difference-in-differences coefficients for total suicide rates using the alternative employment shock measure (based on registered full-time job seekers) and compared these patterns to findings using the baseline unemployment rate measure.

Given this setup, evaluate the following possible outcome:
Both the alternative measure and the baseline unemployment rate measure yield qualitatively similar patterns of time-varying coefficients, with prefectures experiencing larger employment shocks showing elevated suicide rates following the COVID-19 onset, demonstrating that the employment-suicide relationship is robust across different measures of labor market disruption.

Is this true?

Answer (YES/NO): NO